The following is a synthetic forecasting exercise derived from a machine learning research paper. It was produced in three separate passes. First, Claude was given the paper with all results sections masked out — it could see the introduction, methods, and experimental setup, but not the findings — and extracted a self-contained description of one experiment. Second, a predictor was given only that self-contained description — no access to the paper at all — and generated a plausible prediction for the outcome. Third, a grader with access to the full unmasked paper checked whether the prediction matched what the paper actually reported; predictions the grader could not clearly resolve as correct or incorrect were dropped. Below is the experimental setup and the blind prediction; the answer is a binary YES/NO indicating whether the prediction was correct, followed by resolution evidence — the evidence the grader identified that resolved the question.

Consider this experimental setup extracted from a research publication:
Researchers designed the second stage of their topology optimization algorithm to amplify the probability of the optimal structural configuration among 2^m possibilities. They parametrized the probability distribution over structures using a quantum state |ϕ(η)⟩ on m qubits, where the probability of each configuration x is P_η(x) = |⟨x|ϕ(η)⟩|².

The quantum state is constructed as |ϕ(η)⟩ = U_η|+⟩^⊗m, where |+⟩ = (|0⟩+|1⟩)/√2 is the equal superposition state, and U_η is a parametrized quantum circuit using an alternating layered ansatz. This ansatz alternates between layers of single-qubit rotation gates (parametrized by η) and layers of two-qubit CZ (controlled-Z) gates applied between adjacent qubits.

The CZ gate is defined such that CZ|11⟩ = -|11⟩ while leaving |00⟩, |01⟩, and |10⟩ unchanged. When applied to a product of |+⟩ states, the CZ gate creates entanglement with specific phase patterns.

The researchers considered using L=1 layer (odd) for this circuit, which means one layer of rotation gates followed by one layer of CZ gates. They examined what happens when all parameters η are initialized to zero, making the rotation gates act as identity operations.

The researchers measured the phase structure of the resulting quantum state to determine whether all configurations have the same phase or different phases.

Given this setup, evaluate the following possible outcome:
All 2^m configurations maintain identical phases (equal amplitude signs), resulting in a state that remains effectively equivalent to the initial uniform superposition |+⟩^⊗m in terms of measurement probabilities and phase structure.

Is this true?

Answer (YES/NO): NO